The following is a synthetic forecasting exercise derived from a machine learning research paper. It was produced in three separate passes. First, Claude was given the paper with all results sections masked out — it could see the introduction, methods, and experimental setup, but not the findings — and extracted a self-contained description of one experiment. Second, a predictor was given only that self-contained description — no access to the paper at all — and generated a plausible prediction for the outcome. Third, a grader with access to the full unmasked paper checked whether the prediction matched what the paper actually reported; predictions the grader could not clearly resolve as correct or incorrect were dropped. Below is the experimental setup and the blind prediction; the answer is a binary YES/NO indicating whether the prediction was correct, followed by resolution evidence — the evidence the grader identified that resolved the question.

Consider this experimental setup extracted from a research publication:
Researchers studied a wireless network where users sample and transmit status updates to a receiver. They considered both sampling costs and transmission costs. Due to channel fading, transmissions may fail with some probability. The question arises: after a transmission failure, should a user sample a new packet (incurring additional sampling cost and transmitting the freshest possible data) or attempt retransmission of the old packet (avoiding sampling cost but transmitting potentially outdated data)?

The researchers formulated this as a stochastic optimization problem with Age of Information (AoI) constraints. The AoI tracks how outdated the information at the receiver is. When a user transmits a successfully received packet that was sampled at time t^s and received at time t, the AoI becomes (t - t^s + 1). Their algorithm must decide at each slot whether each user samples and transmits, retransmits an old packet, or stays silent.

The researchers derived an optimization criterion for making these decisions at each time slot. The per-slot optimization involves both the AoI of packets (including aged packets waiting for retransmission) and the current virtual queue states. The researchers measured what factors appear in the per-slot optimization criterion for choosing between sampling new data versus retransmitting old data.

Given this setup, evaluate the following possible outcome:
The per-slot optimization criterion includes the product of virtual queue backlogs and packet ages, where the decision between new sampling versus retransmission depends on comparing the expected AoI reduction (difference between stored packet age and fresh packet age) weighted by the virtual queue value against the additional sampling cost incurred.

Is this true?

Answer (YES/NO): YES